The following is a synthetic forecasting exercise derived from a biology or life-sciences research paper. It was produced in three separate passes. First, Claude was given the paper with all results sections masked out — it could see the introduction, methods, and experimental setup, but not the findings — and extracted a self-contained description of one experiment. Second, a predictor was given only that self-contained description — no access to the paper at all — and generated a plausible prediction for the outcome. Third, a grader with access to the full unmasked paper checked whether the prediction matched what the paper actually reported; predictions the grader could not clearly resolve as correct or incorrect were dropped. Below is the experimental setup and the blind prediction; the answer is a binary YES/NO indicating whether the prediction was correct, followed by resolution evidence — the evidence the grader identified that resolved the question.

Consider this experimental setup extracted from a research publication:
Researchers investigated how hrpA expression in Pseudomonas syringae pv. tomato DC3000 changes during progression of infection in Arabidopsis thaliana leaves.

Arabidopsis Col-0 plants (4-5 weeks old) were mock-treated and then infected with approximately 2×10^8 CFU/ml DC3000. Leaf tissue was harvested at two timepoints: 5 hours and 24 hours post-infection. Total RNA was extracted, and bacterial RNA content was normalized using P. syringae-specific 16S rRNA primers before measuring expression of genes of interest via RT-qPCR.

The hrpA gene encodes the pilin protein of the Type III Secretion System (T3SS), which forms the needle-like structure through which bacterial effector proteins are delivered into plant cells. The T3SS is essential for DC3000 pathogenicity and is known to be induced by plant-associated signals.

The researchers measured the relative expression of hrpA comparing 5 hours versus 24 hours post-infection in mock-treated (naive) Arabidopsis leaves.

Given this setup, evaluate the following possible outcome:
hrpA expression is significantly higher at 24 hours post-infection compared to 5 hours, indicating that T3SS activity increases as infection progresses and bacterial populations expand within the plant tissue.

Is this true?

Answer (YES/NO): NO